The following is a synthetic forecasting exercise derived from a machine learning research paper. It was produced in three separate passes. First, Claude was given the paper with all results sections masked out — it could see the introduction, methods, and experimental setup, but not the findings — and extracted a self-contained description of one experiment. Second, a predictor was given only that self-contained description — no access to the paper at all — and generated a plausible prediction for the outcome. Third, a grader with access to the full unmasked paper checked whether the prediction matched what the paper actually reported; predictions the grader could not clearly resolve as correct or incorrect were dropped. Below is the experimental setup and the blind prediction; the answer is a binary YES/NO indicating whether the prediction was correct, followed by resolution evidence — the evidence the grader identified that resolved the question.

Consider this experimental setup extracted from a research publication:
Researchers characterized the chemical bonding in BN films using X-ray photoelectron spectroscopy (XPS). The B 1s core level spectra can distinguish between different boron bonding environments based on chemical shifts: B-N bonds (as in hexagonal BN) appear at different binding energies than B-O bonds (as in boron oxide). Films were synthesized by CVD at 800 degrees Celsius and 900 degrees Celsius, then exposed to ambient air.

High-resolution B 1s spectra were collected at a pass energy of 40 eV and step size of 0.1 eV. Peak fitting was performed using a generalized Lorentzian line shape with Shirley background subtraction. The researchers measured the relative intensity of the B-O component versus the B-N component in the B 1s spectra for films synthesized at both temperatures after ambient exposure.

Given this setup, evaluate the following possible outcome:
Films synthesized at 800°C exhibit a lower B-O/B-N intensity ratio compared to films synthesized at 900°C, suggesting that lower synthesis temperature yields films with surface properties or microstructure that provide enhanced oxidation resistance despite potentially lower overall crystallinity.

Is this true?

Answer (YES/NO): NO